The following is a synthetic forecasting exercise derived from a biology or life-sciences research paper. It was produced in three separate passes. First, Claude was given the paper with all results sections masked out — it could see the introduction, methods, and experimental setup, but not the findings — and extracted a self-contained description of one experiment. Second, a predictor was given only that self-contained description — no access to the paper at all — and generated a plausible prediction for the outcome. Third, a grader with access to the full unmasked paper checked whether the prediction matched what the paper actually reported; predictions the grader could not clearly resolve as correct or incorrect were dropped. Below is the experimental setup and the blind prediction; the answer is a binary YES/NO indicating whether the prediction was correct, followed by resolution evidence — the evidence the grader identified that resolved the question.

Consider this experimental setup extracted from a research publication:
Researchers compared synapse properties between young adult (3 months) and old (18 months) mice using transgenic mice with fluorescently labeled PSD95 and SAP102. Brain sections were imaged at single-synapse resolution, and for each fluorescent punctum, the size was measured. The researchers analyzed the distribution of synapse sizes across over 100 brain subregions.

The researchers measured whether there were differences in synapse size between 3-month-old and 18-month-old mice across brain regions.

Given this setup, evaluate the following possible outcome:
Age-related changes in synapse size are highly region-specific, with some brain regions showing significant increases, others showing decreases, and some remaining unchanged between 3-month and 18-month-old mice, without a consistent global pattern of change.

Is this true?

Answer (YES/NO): NO